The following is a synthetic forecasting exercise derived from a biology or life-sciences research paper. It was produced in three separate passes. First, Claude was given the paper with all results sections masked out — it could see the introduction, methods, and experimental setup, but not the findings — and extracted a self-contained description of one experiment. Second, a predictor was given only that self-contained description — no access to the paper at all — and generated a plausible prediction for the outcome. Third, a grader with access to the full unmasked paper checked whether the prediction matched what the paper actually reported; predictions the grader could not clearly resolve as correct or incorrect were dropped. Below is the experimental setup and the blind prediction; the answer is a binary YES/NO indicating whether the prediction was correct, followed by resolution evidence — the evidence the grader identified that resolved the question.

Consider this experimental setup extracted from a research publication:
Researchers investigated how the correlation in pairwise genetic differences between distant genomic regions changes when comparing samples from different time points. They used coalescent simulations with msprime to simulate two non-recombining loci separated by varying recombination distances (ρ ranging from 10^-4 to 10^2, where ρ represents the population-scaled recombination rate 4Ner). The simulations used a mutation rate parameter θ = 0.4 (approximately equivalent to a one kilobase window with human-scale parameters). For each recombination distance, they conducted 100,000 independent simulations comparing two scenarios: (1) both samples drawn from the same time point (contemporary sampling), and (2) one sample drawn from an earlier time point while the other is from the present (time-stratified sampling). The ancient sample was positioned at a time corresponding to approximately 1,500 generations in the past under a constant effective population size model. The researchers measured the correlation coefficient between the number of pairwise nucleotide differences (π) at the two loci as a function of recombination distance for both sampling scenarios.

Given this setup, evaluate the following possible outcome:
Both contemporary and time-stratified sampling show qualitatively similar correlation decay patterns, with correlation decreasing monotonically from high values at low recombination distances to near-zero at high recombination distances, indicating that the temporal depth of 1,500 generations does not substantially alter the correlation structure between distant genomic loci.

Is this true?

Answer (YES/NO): NO